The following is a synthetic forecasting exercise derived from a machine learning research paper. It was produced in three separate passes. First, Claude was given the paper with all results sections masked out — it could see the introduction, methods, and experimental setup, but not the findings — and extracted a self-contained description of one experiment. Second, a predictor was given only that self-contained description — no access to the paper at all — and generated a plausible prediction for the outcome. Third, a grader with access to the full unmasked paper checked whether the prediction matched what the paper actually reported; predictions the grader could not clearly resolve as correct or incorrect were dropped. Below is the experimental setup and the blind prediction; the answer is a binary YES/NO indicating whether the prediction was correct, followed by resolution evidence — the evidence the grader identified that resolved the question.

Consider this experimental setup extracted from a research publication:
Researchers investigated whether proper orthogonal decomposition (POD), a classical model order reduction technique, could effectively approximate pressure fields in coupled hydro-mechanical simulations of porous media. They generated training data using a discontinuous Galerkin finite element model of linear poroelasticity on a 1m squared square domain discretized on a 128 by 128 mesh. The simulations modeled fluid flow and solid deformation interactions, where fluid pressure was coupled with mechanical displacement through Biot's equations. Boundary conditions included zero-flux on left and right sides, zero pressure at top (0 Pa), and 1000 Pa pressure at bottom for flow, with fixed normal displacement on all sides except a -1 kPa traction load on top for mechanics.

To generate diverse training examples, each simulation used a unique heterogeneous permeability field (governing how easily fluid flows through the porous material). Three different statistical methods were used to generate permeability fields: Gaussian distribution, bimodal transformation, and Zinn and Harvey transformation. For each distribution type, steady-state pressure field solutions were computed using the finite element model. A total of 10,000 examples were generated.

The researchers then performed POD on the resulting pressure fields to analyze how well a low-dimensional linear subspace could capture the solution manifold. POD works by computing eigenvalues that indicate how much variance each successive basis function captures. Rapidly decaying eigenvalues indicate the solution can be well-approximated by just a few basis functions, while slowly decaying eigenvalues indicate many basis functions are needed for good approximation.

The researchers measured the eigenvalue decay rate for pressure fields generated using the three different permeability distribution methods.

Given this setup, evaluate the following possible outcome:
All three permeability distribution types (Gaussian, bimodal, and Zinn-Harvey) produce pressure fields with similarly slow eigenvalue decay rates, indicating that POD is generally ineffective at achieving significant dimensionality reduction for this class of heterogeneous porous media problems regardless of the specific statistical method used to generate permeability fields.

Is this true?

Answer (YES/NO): YES